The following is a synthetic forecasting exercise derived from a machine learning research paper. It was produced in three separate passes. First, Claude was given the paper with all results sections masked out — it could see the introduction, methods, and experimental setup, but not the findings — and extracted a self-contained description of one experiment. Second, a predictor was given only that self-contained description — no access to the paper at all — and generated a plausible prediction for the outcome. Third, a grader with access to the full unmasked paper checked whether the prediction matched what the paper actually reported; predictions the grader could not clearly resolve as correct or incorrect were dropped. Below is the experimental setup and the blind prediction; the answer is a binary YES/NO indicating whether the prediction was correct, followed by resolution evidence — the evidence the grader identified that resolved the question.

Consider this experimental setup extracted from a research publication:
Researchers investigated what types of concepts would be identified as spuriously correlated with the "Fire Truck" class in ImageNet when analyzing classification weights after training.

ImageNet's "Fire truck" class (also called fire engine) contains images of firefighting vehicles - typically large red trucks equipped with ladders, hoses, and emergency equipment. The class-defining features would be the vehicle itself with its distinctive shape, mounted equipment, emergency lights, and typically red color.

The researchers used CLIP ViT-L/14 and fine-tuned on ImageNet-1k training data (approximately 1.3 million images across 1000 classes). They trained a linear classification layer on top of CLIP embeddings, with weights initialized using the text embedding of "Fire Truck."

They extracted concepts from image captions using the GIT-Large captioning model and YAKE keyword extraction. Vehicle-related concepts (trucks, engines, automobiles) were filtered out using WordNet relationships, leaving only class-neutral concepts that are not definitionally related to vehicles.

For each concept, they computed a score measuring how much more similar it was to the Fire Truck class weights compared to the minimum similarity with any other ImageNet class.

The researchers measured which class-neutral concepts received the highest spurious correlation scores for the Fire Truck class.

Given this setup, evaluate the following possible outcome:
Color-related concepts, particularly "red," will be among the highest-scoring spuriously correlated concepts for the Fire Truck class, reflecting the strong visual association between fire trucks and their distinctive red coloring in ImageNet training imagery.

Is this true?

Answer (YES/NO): NO